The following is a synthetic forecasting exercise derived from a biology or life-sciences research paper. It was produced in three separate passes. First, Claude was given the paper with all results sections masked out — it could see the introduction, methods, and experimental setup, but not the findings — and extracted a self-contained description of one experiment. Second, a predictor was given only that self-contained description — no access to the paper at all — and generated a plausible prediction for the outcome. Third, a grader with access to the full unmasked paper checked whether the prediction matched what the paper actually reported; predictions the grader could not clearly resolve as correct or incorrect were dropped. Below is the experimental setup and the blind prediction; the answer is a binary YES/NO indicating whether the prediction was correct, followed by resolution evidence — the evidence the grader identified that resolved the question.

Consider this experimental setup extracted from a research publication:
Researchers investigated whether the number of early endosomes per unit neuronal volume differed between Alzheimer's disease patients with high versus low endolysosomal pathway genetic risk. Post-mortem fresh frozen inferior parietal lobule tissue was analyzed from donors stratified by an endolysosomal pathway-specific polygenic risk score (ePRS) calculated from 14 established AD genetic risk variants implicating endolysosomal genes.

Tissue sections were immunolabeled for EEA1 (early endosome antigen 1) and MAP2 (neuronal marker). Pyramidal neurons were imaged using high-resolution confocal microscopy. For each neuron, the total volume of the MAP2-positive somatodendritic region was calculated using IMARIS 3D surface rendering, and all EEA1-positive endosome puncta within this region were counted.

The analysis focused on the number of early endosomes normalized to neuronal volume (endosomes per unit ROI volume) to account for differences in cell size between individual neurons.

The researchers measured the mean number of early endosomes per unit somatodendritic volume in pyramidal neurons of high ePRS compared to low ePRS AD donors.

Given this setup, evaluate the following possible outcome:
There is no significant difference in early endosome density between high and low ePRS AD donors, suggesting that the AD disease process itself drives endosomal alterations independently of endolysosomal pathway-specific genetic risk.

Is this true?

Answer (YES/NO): NO